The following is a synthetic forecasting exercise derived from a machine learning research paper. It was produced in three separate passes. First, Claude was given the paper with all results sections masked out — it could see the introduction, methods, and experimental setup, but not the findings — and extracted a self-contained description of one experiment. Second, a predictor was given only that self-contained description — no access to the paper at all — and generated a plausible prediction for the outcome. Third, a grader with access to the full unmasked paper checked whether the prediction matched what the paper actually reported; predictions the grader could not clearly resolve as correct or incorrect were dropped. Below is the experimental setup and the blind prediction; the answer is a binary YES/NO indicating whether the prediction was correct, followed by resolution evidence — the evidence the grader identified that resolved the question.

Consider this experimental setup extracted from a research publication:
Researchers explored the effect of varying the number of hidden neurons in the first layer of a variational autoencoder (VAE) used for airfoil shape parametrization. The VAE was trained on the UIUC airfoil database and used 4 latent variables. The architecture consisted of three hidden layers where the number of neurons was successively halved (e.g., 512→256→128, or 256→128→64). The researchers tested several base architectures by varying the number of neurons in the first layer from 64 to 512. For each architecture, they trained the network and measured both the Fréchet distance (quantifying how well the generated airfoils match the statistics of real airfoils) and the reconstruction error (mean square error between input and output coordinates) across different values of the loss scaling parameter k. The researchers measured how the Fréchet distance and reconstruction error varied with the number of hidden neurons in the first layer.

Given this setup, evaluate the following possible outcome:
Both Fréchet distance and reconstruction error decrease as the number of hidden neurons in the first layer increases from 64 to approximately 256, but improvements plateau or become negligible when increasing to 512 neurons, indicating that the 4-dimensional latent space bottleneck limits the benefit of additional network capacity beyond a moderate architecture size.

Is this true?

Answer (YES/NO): NO